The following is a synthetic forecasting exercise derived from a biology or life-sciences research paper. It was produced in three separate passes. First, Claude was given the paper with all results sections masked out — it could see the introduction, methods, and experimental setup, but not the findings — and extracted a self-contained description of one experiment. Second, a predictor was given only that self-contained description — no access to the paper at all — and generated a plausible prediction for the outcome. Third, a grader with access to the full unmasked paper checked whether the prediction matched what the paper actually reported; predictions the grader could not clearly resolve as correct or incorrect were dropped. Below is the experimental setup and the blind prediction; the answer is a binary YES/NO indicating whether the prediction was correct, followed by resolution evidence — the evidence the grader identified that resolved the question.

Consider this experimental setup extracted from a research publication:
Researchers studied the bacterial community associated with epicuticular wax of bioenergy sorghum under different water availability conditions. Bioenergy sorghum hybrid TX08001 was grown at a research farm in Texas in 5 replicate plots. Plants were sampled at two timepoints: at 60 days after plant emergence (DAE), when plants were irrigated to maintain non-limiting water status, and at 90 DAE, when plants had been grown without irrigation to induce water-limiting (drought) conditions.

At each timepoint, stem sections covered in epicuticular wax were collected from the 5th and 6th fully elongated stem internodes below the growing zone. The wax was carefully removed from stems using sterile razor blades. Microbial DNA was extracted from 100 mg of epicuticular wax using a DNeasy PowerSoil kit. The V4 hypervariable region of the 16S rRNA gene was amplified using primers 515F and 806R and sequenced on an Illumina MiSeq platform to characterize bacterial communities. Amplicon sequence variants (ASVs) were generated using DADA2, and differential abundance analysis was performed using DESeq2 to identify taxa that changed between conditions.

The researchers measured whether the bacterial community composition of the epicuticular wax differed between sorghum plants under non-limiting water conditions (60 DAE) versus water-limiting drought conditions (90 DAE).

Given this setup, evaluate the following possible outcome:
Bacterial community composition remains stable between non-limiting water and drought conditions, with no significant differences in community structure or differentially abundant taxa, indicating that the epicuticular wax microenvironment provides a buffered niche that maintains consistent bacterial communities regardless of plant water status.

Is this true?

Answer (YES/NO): NO